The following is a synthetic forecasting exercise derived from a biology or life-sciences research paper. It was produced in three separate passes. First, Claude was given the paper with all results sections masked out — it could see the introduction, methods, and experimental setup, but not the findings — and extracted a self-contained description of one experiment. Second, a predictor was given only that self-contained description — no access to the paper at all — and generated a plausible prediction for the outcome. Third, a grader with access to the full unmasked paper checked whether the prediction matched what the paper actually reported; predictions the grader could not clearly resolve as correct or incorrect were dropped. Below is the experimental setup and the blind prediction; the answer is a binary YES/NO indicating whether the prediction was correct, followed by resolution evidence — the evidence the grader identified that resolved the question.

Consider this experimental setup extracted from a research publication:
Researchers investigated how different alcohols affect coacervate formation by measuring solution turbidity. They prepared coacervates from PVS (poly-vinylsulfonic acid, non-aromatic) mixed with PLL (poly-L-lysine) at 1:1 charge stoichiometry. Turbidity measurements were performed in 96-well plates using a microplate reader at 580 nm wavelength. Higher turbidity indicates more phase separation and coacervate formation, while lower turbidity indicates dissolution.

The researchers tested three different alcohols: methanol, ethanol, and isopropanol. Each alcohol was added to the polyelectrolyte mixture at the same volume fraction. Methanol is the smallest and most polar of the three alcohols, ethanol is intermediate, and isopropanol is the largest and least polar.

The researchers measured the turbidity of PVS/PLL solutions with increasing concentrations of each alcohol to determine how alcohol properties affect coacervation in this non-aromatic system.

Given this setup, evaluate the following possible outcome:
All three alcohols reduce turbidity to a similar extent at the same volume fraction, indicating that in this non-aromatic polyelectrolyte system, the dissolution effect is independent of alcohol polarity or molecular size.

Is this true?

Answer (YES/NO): NO